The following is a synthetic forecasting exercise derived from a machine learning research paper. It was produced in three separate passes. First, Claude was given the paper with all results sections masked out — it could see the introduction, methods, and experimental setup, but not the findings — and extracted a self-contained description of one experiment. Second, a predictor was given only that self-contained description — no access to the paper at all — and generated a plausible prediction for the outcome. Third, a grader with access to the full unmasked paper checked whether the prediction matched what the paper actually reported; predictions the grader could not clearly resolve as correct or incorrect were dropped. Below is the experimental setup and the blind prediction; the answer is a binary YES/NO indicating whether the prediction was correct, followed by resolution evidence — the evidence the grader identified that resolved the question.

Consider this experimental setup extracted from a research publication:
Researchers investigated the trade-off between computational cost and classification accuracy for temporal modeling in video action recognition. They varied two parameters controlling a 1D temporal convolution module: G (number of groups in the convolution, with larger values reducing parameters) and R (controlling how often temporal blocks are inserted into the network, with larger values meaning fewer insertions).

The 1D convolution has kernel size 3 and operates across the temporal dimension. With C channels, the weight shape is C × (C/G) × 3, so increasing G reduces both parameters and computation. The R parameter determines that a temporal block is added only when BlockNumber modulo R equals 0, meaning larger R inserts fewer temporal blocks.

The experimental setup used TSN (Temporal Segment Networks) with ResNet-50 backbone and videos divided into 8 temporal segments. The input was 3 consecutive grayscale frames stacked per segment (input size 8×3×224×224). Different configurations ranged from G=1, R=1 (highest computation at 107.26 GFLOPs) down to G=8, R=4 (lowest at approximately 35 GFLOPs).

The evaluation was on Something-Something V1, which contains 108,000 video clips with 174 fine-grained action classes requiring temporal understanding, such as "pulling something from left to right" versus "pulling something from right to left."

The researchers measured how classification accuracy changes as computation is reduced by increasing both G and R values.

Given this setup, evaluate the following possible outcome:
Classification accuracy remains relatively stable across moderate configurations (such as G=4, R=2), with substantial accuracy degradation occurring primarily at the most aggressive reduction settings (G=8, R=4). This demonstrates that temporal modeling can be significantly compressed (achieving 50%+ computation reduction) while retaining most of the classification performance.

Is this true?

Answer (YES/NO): NO